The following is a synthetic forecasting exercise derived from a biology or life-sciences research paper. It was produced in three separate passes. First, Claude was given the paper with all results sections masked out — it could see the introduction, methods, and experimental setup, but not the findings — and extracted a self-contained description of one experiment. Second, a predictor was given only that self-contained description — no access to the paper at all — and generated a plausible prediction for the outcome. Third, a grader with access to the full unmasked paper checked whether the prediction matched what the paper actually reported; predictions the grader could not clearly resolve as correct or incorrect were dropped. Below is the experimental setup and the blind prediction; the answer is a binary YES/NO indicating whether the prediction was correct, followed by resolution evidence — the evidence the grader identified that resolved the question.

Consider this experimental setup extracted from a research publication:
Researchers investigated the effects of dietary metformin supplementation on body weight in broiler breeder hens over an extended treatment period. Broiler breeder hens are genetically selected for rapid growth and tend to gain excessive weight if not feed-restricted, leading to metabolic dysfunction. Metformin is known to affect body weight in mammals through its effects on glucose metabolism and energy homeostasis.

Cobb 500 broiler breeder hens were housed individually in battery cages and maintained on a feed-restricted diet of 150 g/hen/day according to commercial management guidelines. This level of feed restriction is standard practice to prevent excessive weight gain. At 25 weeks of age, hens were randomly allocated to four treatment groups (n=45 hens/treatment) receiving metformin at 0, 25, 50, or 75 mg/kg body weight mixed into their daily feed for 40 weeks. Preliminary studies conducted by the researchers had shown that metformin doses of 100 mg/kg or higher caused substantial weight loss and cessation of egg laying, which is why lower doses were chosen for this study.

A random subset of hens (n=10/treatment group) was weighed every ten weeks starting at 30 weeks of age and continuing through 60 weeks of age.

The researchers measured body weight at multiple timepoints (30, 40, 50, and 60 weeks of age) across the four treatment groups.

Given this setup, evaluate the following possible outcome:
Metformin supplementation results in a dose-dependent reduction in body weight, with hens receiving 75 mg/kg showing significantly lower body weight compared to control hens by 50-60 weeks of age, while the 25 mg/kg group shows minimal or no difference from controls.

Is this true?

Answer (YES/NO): NO